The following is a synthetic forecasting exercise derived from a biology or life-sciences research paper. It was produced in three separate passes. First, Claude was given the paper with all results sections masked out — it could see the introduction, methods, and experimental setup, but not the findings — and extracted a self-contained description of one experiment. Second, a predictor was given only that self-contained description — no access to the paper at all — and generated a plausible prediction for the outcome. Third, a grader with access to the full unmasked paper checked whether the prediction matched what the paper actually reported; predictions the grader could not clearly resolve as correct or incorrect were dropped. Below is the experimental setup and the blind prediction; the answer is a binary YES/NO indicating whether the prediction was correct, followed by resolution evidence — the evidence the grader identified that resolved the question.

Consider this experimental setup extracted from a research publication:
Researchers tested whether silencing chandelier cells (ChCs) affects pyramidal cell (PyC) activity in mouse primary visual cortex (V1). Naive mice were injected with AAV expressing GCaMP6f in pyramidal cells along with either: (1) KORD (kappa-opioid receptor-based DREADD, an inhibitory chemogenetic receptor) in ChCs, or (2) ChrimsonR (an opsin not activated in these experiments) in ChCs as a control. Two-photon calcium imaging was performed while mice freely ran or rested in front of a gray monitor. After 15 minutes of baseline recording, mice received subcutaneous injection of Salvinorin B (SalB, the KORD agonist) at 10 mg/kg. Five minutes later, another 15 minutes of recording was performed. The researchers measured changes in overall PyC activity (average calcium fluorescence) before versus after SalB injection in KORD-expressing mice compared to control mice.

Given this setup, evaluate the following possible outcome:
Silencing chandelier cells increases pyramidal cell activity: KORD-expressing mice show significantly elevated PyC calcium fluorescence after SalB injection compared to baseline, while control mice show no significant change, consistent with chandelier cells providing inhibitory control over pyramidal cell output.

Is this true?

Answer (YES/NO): NO